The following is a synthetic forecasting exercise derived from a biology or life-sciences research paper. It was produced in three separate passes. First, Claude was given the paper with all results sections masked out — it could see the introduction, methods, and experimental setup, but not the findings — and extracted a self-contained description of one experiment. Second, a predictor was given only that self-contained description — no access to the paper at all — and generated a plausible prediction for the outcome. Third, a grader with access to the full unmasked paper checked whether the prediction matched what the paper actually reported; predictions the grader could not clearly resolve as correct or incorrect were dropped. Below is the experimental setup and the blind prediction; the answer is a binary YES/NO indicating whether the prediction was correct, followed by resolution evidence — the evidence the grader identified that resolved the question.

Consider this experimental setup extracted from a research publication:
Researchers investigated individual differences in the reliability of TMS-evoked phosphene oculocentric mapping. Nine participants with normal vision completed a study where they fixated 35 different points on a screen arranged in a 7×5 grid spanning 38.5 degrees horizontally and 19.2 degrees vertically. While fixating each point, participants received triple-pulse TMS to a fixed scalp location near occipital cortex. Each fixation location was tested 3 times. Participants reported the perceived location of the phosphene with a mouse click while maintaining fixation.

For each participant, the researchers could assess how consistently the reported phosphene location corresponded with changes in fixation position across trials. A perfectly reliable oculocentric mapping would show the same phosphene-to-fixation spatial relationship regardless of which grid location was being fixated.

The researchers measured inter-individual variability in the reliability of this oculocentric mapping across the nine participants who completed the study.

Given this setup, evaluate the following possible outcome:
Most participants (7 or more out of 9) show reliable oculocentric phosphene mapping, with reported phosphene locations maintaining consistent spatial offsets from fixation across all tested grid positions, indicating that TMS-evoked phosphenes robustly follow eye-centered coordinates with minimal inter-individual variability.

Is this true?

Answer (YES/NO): NO